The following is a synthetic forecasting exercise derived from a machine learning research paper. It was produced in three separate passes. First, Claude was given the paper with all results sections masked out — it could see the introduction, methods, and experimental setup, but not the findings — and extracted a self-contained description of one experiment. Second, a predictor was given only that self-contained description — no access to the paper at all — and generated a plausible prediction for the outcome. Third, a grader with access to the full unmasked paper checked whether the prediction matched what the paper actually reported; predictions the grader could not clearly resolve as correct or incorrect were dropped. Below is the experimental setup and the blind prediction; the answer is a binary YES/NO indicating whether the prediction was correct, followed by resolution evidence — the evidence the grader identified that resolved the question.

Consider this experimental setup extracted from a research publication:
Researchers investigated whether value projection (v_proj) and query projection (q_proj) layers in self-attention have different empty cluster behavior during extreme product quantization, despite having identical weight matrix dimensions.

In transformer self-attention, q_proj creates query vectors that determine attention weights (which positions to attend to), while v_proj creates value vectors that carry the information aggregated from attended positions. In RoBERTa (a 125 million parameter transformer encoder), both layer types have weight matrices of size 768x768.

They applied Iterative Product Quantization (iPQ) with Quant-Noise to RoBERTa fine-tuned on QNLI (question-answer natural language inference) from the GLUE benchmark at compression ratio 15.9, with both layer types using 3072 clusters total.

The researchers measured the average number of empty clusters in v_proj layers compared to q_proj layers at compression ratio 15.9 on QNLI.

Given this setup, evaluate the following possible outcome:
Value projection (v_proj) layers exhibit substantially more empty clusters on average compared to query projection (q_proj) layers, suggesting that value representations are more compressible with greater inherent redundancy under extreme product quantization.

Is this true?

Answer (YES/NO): NO